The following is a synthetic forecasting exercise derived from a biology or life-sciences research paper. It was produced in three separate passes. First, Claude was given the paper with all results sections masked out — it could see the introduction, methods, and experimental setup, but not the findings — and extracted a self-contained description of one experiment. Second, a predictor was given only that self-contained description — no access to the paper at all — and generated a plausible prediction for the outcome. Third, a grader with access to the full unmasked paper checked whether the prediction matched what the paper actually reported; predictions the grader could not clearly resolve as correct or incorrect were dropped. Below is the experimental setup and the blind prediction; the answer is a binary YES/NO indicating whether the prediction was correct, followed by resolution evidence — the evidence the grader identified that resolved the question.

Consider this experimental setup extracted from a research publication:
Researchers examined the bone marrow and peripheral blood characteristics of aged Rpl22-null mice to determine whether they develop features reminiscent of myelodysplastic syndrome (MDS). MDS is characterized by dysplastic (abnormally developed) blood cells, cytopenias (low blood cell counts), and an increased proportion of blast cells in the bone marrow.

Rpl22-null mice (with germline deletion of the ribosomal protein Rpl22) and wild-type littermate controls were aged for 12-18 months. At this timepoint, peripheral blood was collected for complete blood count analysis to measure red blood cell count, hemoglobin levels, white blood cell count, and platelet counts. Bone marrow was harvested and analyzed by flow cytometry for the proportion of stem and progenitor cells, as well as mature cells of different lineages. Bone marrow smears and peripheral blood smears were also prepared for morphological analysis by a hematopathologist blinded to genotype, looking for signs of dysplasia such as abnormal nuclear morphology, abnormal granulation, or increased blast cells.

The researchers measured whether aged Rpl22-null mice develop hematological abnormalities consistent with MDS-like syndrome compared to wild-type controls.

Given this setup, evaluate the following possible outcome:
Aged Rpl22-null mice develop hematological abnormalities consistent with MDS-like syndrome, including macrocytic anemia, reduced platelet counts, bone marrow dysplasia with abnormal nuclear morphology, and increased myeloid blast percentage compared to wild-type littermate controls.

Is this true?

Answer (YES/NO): NO